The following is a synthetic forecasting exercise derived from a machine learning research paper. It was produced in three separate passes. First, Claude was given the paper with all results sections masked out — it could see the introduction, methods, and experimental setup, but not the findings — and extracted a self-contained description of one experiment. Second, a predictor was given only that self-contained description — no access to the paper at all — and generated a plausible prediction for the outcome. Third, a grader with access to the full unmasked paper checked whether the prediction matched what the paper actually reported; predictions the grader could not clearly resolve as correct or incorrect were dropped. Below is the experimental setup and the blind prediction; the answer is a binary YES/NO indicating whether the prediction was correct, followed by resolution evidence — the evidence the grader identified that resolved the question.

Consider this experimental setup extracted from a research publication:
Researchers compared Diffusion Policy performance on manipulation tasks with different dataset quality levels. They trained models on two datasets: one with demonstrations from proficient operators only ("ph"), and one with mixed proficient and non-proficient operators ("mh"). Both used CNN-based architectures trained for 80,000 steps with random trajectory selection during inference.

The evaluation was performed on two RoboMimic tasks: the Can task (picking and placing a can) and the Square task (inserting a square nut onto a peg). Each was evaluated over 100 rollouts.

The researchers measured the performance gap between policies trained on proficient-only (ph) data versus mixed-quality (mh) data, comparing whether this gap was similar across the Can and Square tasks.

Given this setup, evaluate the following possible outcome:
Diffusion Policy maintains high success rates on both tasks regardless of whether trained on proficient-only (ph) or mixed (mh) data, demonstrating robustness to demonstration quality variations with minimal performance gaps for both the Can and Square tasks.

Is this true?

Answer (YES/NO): NO